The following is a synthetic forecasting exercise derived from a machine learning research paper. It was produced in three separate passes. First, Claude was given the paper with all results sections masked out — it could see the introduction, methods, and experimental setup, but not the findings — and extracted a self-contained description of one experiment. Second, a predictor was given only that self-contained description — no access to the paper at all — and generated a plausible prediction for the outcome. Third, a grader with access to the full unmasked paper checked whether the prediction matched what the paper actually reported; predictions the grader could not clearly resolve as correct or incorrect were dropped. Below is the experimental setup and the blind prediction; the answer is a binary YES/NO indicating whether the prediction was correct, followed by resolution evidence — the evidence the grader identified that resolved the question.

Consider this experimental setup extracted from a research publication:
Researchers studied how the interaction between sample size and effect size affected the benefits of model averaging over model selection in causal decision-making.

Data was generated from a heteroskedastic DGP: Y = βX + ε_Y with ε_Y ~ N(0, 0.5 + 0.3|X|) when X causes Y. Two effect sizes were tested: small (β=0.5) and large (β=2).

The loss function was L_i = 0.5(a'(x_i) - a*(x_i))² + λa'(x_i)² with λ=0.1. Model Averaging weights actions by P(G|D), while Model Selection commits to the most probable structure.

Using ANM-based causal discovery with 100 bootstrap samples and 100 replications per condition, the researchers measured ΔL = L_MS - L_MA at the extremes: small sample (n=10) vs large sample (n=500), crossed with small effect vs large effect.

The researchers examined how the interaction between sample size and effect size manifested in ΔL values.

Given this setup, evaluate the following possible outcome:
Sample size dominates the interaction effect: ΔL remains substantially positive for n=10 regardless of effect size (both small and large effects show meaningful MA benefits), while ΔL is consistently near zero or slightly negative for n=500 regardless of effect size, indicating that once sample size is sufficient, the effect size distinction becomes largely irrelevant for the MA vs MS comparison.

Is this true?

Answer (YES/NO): NO